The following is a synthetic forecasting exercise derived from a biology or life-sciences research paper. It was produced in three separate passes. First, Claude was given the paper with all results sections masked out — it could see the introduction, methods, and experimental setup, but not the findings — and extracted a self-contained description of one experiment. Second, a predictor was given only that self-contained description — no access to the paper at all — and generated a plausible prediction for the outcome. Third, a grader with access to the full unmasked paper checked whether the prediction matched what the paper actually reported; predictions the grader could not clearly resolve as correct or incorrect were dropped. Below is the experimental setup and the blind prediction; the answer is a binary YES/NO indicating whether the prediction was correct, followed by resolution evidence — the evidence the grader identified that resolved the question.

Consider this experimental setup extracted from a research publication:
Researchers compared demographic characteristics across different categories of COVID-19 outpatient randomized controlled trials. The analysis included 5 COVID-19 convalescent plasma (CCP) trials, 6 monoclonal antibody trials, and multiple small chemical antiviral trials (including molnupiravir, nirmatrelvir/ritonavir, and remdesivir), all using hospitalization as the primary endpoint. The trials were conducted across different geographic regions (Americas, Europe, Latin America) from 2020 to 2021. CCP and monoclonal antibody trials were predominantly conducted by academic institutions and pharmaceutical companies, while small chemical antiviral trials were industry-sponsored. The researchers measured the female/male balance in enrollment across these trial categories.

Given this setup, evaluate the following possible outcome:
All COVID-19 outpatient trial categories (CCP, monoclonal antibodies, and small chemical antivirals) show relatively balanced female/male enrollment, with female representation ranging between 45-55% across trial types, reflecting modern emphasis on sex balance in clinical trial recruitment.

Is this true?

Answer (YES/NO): NO